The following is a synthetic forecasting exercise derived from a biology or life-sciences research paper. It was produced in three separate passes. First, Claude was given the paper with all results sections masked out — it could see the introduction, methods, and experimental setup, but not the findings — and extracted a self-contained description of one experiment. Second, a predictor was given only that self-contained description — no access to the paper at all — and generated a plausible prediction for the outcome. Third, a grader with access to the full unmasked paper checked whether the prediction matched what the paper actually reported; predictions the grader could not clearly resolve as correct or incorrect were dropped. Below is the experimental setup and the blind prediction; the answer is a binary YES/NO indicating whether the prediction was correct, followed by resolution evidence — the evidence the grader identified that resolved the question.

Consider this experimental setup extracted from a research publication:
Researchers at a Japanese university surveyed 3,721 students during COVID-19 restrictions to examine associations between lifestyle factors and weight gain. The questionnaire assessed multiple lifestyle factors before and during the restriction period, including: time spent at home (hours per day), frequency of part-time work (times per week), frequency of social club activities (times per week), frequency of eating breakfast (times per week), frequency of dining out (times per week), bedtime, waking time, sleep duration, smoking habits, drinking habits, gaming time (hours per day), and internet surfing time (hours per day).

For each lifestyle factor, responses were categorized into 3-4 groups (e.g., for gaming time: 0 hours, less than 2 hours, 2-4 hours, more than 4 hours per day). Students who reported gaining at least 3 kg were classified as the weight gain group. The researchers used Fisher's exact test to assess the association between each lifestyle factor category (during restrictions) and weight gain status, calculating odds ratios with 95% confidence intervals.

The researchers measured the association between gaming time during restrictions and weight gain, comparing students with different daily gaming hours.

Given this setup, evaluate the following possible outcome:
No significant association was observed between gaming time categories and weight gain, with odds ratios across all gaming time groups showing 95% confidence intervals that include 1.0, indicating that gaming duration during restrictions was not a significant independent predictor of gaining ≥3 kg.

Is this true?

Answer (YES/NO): NO